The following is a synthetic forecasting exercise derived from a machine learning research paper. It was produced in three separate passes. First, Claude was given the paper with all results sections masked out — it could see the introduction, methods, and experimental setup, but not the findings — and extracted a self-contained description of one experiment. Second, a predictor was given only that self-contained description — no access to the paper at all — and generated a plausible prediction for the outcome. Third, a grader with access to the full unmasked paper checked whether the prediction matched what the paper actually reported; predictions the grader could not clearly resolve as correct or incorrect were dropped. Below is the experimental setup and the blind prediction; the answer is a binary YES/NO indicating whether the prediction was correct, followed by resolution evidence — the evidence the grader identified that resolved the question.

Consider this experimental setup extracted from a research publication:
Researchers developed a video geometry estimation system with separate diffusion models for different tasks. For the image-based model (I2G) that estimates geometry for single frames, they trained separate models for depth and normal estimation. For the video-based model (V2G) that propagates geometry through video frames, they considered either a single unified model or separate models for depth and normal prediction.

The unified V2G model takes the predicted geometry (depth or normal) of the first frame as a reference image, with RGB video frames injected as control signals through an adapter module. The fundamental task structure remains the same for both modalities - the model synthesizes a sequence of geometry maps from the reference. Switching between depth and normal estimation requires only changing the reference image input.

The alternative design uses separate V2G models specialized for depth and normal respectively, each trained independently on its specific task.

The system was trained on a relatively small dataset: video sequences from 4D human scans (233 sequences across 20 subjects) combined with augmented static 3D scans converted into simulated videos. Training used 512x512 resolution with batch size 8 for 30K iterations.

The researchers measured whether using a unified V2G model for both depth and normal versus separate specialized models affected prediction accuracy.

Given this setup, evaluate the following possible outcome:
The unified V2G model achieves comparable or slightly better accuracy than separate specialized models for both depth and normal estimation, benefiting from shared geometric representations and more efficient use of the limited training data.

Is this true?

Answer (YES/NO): NO